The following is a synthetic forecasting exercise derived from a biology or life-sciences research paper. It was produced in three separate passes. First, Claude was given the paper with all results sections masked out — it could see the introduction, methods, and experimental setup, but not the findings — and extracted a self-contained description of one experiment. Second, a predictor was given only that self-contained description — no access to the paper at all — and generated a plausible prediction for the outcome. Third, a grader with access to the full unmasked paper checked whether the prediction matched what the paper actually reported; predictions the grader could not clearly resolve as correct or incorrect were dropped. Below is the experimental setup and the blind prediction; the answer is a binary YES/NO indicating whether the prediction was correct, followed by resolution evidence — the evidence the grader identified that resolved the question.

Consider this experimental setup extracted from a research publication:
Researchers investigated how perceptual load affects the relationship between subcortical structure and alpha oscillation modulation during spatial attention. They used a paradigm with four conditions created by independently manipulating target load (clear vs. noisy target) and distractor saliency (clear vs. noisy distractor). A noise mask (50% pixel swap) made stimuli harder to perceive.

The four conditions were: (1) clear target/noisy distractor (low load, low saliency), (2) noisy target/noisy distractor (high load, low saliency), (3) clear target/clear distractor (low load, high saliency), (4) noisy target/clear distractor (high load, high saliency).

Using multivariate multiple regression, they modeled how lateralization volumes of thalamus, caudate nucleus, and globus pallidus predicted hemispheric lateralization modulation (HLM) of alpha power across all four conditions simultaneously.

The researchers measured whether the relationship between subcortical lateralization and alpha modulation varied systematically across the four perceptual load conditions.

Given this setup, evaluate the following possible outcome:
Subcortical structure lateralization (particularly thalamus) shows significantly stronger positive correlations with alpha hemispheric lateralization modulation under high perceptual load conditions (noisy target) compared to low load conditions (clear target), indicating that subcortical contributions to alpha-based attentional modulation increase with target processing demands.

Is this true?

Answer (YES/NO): NO